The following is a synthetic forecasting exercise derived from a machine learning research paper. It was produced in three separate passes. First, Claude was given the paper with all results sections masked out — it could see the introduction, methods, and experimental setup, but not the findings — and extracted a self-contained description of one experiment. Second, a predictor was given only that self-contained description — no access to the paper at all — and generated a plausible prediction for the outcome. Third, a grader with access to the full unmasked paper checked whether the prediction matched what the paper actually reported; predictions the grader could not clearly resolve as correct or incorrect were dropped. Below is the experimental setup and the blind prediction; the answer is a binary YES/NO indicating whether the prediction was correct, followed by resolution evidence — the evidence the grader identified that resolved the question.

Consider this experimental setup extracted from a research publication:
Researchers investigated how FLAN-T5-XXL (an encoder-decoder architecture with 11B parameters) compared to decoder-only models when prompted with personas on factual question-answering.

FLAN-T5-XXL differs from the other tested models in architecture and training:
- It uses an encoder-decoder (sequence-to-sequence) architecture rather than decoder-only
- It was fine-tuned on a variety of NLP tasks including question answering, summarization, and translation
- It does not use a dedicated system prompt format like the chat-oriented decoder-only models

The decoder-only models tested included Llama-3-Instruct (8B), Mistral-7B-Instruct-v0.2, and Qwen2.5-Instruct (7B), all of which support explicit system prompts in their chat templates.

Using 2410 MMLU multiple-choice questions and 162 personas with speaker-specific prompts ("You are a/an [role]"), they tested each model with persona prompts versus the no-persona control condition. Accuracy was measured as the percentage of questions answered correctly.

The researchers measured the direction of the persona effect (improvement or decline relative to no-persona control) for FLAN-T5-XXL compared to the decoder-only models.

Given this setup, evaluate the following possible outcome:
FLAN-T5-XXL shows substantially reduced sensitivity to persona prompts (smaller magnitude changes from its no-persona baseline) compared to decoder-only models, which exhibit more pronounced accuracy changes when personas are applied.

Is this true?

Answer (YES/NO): NO